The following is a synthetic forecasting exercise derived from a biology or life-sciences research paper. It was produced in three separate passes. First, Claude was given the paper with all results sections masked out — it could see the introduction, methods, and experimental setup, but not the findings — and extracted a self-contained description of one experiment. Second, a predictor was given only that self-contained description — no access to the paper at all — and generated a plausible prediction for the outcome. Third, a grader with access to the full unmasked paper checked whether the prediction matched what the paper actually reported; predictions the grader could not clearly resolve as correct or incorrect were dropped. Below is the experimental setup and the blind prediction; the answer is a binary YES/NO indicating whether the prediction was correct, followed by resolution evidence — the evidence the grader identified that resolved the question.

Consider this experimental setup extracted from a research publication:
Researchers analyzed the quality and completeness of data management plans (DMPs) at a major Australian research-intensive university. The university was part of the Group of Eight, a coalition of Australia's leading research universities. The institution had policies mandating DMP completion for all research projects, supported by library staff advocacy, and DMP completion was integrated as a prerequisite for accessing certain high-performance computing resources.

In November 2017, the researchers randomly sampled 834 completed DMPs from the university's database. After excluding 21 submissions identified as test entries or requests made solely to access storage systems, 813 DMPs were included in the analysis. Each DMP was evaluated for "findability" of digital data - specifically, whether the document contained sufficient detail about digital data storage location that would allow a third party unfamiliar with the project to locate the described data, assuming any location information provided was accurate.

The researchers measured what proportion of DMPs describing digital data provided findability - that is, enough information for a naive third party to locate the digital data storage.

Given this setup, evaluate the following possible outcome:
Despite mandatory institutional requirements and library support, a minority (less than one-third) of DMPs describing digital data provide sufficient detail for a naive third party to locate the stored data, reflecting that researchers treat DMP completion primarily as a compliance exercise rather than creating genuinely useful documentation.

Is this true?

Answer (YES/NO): YES